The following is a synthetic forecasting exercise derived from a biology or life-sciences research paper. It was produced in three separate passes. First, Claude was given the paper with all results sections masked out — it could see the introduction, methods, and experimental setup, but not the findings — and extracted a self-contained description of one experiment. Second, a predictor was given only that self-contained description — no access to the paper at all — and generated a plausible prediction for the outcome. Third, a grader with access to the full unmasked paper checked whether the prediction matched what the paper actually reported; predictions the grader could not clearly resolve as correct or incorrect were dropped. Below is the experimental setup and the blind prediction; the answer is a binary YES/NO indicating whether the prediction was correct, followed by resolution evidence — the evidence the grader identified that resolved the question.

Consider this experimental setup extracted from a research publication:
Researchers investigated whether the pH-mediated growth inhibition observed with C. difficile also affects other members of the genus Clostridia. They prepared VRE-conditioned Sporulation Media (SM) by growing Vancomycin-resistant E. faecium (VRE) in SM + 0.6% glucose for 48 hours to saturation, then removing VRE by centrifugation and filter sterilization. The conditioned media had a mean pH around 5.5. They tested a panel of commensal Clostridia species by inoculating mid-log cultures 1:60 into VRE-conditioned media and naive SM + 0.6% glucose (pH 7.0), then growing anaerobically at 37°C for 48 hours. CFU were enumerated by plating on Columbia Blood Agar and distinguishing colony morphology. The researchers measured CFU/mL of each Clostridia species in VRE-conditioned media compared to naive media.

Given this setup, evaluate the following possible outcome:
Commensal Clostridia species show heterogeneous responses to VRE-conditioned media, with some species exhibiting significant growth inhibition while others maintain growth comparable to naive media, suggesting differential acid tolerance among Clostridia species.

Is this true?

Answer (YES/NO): NO